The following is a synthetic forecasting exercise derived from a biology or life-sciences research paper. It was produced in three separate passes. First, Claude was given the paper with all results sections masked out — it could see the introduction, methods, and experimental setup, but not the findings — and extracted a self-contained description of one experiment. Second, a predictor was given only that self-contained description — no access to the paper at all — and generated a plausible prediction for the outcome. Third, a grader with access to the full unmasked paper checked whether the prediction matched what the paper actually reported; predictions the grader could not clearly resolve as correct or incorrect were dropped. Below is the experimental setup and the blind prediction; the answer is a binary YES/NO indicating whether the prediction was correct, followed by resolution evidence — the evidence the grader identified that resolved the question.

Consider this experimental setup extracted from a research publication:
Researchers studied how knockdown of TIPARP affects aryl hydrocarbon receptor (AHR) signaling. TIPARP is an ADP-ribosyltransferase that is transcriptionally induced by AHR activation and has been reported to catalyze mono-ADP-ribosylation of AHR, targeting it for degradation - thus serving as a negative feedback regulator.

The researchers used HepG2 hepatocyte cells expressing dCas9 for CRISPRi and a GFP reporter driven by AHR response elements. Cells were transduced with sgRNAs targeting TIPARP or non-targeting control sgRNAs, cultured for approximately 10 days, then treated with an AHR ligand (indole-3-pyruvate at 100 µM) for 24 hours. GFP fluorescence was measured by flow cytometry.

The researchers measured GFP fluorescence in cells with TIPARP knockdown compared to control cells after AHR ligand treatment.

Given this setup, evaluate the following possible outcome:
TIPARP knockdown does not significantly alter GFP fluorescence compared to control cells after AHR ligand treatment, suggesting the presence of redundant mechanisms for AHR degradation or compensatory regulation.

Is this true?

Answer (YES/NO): NO